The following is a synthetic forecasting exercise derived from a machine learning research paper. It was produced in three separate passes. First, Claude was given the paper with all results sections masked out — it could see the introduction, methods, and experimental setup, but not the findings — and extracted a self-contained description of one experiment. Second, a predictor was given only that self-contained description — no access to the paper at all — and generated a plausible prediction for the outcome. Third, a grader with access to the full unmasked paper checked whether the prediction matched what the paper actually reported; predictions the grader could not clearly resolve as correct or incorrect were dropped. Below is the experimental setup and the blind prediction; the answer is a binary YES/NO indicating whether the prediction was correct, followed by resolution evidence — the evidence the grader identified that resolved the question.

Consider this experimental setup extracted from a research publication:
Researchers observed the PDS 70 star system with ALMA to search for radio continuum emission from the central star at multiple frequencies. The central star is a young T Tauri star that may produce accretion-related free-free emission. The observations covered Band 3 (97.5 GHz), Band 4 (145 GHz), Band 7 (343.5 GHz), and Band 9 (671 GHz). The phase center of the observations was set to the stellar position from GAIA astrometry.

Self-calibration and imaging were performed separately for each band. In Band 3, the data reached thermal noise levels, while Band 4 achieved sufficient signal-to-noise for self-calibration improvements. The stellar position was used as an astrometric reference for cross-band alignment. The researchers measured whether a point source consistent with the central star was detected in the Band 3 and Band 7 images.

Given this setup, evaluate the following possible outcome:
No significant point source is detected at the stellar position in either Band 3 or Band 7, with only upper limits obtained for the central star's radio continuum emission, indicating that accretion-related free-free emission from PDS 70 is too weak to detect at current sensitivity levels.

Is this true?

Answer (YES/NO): NO